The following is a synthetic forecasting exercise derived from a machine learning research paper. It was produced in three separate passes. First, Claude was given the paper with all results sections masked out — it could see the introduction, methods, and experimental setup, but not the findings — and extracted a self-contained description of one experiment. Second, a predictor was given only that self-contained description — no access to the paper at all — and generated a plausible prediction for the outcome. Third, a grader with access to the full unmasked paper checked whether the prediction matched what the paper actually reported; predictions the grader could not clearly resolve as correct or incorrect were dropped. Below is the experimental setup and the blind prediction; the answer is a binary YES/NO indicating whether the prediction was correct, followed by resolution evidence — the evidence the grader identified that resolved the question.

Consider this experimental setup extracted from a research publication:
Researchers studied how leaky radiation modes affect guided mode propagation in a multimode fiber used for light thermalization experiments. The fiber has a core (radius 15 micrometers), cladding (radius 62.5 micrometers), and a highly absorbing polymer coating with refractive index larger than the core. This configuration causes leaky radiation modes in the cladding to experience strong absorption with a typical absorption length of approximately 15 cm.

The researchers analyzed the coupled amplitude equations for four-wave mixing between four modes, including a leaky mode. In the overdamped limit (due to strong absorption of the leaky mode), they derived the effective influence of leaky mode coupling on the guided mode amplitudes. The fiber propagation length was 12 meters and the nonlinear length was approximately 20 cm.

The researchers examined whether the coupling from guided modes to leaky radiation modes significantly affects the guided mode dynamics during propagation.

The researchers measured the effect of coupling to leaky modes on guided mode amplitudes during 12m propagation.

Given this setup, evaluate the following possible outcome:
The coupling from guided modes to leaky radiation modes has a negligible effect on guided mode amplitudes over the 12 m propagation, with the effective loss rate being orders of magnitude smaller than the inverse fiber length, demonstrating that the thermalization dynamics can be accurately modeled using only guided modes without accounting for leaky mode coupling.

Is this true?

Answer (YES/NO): YES